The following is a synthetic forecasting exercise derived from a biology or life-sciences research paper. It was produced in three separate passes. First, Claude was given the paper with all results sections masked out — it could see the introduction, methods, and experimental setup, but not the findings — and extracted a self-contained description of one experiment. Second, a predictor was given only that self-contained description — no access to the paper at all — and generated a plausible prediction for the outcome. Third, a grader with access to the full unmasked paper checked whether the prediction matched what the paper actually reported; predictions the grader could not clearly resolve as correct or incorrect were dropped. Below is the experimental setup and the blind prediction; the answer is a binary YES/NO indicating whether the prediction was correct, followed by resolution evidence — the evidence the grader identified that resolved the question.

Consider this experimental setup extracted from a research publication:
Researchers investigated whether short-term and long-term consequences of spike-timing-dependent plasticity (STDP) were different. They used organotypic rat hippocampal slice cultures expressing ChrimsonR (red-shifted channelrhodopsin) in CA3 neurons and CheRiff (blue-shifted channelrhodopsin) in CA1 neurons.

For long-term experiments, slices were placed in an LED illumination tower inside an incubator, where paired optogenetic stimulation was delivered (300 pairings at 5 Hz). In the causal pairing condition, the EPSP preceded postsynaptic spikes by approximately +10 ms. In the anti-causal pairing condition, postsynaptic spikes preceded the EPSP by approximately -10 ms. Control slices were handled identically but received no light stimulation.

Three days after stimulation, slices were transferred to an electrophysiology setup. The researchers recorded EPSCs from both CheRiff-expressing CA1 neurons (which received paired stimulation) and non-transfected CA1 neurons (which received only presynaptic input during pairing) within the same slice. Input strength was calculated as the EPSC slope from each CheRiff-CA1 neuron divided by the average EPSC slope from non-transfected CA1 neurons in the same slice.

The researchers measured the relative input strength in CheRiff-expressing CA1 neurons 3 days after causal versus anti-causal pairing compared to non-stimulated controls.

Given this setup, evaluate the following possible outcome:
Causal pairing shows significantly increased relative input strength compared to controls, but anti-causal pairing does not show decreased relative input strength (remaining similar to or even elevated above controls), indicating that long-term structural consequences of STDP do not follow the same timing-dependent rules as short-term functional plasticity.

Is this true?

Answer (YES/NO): YES